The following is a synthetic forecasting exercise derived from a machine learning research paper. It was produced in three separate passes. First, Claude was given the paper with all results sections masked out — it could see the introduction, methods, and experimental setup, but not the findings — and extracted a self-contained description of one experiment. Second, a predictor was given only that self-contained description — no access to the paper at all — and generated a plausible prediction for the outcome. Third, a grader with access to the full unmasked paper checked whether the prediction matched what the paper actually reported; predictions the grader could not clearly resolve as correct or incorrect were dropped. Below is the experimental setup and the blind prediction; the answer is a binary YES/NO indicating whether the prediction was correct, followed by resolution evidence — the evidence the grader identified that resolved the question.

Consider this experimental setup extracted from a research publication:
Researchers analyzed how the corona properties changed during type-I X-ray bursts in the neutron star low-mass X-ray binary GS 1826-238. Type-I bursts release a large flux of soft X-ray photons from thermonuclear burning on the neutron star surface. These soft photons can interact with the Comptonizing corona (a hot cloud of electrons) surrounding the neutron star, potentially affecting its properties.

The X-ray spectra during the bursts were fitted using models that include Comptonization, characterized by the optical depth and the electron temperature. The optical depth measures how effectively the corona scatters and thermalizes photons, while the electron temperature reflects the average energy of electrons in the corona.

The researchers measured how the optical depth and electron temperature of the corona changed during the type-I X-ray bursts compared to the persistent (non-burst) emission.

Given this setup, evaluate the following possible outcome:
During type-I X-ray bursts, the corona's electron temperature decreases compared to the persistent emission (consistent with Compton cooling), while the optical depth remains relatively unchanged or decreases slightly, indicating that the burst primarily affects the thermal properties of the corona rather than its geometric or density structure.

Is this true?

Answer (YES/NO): NO